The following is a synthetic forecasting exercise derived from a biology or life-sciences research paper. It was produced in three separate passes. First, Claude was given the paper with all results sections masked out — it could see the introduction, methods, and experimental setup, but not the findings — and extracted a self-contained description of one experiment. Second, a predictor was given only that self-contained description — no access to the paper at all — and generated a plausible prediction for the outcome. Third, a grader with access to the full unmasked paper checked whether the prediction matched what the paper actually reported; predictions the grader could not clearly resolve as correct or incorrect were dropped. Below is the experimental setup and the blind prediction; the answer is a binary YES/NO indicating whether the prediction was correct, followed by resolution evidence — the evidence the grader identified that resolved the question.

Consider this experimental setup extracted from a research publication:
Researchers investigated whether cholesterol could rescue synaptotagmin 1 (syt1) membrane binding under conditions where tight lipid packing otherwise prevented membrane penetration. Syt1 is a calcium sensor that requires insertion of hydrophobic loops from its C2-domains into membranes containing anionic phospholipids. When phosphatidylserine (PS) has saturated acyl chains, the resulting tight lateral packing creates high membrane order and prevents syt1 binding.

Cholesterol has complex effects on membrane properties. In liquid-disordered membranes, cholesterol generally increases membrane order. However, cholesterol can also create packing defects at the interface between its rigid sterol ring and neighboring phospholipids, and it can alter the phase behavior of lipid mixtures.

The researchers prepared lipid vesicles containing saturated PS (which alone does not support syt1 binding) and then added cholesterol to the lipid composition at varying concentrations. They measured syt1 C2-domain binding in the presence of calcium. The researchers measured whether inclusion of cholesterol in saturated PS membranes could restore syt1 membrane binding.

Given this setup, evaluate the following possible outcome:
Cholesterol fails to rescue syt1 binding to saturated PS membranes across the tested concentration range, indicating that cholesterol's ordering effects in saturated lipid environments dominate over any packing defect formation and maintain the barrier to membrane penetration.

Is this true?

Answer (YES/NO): NO